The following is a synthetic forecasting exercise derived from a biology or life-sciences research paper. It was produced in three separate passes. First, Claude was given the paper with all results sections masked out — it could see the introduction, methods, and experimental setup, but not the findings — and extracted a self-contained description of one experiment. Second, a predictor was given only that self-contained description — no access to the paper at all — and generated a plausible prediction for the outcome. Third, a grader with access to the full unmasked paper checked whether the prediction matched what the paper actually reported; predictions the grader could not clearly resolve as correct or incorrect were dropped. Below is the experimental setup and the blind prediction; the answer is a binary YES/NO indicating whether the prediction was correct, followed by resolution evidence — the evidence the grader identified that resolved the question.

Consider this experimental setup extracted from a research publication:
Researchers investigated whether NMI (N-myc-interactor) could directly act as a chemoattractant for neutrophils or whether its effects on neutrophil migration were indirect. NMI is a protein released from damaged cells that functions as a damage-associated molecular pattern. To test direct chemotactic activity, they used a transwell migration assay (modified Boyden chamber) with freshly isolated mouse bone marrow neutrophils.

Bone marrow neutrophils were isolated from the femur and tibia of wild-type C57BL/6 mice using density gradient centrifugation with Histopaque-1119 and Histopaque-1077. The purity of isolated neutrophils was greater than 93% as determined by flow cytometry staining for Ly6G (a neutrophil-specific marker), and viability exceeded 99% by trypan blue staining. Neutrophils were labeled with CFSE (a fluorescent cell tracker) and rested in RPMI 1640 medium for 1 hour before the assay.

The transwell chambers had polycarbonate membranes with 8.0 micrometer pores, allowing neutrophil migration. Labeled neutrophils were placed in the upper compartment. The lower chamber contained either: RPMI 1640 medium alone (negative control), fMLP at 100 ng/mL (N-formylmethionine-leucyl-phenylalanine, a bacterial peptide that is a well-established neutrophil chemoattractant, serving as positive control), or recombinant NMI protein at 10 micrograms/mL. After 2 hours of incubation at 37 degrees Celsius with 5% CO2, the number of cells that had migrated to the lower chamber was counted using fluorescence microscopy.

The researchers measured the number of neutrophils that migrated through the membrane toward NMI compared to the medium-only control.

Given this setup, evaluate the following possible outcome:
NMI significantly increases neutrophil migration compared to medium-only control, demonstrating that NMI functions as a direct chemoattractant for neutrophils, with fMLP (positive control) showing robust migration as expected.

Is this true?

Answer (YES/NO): YES